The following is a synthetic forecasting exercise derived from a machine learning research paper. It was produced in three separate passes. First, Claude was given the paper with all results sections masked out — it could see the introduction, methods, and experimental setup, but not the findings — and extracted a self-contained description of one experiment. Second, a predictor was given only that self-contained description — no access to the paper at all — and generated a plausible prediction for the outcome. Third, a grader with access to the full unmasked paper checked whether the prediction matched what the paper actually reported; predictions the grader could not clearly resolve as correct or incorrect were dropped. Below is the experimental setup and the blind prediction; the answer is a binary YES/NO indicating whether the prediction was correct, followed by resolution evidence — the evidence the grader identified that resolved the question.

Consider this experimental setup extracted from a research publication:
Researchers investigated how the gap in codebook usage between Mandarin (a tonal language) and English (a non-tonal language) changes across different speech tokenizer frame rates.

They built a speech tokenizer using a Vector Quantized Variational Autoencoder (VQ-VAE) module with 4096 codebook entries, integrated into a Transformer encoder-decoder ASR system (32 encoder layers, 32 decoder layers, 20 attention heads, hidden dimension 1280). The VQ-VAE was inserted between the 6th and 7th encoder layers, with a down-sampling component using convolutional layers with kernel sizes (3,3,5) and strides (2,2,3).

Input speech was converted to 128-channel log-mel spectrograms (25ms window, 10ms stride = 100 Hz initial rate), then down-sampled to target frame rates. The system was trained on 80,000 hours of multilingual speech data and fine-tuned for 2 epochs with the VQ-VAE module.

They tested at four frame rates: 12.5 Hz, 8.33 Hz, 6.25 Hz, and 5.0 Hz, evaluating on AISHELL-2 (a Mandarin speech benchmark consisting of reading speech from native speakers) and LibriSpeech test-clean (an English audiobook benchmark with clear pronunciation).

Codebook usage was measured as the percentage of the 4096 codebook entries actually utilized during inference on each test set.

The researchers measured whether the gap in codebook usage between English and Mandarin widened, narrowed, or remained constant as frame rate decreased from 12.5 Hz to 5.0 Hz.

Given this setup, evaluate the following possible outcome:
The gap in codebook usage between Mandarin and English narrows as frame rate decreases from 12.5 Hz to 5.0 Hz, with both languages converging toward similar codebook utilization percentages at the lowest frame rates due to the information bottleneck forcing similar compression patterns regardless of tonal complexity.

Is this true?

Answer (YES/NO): NO